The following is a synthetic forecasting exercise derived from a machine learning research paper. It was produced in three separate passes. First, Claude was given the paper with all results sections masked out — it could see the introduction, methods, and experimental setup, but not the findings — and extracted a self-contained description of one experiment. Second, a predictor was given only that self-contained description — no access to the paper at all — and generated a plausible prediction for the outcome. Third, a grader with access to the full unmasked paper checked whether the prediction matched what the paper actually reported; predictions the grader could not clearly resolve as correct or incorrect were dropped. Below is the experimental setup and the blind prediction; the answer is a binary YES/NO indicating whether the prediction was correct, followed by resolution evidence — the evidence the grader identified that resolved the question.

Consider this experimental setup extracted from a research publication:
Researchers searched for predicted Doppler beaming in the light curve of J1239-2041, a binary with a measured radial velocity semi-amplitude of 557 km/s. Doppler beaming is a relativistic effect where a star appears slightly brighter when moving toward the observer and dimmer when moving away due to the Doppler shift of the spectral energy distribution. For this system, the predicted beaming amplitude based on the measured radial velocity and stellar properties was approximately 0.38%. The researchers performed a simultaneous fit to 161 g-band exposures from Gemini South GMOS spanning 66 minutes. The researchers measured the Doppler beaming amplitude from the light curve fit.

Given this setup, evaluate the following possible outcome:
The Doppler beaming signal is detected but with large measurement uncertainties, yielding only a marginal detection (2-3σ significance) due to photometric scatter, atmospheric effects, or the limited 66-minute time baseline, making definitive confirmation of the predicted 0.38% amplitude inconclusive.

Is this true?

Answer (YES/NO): NO